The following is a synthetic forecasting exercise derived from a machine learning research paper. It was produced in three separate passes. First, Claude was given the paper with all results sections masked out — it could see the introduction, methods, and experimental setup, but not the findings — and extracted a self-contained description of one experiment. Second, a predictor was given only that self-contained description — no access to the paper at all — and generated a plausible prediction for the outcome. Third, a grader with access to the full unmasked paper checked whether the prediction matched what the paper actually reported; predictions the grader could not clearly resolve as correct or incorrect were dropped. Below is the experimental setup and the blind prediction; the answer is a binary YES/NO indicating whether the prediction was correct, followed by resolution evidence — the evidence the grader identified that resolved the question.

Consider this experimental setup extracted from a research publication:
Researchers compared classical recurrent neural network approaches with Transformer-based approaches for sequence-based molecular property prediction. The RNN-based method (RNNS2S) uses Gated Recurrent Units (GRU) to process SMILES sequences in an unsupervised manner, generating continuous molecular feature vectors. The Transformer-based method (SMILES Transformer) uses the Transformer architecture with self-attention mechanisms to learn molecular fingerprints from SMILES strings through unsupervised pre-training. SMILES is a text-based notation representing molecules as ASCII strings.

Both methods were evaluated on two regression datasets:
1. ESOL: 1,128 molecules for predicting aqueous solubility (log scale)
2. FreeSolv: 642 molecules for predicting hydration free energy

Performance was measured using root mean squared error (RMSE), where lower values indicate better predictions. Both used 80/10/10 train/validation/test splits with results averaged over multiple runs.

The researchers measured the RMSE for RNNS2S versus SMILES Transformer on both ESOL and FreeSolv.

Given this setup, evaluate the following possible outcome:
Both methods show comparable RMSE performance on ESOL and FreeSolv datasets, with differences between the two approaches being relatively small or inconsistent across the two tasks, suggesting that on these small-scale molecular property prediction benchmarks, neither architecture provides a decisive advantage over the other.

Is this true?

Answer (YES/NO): NO